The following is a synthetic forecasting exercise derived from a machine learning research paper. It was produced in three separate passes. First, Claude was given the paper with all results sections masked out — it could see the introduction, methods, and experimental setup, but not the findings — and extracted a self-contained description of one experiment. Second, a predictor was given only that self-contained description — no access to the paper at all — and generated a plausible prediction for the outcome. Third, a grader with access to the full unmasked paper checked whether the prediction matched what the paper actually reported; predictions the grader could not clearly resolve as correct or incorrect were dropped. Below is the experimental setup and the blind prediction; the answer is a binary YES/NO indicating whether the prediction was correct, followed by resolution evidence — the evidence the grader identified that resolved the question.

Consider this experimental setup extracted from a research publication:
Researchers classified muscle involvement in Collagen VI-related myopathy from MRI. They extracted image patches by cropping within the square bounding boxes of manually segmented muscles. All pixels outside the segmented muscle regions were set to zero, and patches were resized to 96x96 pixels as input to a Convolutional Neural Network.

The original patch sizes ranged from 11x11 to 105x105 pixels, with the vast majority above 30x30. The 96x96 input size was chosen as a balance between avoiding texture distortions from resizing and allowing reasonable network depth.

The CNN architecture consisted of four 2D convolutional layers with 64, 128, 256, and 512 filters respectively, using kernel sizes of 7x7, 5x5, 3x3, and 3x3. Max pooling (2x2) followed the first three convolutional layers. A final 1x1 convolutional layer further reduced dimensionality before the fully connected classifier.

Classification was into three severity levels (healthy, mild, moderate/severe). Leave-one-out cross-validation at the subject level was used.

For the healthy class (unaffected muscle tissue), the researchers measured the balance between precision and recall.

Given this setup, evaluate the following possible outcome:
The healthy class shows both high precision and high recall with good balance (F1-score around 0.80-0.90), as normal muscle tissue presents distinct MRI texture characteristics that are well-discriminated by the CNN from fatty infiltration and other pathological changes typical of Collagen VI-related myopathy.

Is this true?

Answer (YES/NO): NO